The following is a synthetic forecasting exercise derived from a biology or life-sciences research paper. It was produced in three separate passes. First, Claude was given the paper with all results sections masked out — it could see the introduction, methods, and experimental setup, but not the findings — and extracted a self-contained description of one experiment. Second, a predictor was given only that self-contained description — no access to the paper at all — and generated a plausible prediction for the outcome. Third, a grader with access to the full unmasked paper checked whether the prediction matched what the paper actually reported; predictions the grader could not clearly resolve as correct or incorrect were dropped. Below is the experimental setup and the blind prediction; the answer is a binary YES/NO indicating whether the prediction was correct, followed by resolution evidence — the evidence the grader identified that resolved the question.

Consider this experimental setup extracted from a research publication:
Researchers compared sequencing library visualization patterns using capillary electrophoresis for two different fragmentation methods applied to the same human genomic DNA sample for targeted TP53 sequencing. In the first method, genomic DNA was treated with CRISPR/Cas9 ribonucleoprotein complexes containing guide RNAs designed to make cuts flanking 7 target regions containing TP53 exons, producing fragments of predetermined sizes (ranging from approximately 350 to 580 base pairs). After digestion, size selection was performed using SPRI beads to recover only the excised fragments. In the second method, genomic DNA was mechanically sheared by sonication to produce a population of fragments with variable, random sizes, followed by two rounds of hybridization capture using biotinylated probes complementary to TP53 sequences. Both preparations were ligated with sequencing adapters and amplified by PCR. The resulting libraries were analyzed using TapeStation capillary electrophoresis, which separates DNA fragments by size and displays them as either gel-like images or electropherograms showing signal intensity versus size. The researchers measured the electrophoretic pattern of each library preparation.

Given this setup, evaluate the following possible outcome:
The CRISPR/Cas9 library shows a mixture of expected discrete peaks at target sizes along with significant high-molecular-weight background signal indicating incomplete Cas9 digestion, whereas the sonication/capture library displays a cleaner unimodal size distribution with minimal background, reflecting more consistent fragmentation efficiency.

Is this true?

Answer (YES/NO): NO